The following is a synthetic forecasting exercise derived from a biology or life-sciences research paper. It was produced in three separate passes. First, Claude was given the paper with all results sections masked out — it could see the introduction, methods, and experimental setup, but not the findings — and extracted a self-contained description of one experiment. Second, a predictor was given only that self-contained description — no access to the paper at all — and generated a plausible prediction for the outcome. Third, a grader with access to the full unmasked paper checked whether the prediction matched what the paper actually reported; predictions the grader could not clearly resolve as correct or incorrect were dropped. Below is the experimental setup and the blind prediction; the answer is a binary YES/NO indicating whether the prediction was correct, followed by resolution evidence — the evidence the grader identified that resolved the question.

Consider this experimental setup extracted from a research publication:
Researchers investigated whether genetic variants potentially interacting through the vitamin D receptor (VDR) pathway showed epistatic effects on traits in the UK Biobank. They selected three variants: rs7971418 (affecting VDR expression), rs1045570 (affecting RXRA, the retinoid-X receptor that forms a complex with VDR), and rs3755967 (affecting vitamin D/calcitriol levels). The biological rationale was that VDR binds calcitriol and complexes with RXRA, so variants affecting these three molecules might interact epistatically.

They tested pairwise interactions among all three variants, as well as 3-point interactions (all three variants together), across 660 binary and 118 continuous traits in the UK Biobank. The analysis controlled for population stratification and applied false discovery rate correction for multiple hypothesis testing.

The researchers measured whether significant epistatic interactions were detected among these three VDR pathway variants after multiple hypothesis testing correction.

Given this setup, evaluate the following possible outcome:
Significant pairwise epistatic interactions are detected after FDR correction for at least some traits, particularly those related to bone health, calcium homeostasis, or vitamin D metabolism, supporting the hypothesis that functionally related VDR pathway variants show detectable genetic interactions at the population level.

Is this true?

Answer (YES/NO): NO